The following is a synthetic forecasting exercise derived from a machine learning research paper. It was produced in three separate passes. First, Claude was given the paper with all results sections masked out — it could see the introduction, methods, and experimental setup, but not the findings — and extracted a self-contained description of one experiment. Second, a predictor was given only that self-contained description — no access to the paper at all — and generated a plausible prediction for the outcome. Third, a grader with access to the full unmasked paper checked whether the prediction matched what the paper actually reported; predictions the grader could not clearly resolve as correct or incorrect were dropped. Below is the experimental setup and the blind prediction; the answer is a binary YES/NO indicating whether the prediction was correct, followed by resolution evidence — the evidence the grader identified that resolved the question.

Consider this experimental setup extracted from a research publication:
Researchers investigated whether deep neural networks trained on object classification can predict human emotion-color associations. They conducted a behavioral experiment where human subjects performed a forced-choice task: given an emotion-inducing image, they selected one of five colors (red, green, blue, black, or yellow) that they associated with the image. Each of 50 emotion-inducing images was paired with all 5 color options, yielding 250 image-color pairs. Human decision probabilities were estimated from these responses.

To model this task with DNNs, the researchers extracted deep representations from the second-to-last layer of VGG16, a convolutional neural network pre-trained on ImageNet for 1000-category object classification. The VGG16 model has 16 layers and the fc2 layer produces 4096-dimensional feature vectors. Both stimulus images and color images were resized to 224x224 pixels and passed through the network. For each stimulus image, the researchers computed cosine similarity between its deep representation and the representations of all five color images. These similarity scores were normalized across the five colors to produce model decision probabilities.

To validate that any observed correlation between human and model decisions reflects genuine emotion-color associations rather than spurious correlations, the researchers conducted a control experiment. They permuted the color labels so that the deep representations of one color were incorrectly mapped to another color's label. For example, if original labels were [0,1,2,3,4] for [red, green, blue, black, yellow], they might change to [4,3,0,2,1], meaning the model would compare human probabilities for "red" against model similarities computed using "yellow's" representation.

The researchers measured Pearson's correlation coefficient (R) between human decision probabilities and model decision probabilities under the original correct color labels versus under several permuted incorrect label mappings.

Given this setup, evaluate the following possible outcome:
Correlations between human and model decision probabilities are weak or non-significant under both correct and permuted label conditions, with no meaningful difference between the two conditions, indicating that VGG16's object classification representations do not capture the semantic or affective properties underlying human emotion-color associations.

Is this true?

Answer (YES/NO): NO